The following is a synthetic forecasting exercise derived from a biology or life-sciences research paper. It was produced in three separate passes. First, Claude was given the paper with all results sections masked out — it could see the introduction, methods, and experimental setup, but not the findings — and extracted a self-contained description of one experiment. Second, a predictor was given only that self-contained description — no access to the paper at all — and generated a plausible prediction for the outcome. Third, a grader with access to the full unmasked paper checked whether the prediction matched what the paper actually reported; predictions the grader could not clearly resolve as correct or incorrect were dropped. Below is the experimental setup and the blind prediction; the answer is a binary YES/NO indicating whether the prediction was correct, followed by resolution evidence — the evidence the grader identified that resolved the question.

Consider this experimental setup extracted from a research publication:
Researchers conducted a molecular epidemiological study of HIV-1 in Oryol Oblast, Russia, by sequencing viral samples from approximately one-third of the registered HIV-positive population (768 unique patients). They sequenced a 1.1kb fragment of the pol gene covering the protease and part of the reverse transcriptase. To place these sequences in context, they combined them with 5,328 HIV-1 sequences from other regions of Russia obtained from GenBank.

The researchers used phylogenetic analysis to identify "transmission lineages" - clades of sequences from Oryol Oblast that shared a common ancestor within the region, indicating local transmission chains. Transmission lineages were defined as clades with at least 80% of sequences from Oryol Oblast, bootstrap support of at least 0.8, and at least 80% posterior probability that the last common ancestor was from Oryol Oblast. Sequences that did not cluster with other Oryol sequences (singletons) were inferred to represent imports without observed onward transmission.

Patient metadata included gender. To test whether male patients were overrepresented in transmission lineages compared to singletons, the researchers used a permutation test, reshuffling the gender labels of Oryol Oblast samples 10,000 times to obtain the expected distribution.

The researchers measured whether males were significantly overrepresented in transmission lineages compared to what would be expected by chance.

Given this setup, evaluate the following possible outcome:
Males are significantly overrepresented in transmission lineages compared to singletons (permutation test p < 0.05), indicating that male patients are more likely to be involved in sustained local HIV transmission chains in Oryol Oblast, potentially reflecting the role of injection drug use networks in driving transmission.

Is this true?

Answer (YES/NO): NO